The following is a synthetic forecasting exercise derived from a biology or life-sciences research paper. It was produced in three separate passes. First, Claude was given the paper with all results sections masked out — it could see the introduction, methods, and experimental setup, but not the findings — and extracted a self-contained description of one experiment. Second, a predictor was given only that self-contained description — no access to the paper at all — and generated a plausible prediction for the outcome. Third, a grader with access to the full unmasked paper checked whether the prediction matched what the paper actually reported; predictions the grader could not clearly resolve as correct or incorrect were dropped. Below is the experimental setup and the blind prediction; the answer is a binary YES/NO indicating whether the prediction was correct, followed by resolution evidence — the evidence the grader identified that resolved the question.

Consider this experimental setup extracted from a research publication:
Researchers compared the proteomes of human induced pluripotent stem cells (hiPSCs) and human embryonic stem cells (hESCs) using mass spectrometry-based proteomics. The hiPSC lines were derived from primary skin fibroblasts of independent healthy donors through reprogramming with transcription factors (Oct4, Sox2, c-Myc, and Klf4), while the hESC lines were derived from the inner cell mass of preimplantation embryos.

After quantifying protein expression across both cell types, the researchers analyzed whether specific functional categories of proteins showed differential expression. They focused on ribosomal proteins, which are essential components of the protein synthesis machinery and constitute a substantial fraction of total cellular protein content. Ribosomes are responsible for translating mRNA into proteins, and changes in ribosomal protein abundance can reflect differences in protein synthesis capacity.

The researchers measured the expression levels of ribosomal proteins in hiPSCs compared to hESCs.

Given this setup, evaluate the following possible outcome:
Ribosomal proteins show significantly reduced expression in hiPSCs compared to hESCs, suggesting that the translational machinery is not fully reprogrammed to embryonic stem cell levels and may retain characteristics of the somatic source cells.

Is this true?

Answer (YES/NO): NO